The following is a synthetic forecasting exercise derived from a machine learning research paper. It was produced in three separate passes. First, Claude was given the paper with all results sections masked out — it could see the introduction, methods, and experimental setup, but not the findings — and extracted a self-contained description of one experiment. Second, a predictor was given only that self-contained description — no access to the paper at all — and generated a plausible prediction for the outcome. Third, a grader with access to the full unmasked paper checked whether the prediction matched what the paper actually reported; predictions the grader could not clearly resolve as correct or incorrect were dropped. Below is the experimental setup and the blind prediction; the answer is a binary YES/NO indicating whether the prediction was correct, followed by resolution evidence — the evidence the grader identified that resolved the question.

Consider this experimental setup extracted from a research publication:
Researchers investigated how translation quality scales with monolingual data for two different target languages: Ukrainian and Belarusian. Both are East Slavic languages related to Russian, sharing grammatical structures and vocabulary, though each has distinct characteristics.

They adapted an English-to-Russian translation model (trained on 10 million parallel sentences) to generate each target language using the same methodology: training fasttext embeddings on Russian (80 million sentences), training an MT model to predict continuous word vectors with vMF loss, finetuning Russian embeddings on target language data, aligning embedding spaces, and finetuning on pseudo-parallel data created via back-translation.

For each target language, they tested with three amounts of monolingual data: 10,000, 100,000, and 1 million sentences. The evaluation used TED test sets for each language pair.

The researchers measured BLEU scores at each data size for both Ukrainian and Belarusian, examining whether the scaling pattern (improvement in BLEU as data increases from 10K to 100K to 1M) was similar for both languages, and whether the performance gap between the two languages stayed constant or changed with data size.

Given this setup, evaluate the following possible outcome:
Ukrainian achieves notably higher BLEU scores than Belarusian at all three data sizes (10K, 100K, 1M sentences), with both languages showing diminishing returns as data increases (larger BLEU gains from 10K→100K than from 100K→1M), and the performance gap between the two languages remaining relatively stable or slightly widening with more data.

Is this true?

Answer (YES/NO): YES